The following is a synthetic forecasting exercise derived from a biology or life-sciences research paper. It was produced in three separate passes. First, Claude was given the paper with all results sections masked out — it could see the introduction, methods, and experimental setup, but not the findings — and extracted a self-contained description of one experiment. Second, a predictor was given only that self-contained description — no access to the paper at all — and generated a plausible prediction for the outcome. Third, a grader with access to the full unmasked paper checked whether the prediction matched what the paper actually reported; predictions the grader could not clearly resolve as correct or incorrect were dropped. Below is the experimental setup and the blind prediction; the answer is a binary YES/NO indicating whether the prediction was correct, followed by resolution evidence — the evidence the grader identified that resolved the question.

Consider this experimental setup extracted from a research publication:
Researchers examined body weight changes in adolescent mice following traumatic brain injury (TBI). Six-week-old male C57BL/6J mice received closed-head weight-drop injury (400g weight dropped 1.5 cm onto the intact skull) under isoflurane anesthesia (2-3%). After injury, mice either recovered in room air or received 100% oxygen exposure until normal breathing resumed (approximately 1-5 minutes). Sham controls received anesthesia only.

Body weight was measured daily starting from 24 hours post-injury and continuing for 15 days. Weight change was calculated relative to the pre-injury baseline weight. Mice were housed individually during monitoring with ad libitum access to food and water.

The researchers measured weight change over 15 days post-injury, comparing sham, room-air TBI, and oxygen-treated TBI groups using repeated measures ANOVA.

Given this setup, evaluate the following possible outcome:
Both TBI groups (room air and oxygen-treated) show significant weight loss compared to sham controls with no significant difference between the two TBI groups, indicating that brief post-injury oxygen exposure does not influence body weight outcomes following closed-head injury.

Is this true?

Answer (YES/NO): NO